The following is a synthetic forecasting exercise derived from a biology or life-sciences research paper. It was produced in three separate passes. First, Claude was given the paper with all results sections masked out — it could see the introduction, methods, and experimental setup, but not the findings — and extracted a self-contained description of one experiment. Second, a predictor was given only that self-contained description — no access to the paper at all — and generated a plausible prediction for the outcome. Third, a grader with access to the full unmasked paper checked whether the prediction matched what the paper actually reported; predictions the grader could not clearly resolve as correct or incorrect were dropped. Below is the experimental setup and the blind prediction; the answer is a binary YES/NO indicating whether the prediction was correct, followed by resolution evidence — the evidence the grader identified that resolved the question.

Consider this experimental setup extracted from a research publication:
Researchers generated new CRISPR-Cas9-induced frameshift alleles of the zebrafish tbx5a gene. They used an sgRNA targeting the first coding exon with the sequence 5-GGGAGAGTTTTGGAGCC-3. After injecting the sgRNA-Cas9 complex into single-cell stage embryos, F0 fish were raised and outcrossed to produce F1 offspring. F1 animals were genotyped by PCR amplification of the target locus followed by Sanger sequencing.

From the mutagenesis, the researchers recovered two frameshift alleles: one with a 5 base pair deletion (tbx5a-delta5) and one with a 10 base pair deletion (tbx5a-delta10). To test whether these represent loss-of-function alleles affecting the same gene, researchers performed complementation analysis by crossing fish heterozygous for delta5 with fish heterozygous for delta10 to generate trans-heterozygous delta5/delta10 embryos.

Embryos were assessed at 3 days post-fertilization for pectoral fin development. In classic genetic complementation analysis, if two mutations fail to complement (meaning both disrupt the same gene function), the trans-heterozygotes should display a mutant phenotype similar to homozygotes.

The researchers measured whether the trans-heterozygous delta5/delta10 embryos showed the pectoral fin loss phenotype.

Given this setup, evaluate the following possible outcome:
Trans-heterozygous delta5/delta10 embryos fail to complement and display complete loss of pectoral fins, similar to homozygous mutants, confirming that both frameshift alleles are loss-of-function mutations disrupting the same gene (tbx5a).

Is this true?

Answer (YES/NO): YES